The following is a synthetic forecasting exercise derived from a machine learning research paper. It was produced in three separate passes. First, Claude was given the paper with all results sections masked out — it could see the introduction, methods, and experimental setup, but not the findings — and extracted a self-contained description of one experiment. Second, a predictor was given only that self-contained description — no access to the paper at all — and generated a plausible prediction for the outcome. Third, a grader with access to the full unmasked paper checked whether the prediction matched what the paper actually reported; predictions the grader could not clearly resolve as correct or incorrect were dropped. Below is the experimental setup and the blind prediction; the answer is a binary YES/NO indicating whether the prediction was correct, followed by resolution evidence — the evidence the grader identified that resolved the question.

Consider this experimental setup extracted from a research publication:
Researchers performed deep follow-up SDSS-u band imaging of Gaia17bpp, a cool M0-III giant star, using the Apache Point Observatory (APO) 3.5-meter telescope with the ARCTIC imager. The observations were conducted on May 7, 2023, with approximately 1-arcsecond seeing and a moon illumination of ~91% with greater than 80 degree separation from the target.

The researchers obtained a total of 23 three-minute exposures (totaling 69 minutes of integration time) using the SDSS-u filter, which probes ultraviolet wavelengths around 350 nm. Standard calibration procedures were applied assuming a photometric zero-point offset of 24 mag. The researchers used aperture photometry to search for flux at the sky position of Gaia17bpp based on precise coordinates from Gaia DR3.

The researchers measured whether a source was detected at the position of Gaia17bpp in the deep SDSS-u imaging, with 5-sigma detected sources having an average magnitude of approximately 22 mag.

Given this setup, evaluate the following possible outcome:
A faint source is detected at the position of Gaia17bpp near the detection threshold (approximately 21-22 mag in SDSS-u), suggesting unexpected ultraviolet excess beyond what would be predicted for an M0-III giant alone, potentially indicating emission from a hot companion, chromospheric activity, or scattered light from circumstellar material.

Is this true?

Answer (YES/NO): NO